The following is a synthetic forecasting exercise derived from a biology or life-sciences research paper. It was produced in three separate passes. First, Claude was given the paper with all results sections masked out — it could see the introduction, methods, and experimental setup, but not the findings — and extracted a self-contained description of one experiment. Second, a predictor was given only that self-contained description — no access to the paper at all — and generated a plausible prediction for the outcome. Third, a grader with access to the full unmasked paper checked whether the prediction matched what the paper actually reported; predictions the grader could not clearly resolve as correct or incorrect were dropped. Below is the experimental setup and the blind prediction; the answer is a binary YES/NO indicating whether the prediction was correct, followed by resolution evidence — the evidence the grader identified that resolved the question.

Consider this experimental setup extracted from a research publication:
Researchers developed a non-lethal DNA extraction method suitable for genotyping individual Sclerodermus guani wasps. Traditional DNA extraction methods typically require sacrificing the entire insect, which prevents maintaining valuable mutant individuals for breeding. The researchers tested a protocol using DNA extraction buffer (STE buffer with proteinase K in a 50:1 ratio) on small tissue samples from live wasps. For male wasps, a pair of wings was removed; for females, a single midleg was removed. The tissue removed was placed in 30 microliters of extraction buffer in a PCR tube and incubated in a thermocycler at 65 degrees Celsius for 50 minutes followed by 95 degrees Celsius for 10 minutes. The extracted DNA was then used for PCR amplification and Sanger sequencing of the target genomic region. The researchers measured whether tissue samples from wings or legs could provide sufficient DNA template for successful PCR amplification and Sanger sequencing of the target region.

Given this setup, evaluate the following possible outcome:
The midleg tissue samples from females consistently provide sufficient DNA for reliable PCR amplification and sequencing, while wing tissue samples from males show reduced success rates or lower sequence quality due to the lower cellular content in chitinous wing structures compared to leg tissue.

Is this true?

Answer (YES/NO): NO